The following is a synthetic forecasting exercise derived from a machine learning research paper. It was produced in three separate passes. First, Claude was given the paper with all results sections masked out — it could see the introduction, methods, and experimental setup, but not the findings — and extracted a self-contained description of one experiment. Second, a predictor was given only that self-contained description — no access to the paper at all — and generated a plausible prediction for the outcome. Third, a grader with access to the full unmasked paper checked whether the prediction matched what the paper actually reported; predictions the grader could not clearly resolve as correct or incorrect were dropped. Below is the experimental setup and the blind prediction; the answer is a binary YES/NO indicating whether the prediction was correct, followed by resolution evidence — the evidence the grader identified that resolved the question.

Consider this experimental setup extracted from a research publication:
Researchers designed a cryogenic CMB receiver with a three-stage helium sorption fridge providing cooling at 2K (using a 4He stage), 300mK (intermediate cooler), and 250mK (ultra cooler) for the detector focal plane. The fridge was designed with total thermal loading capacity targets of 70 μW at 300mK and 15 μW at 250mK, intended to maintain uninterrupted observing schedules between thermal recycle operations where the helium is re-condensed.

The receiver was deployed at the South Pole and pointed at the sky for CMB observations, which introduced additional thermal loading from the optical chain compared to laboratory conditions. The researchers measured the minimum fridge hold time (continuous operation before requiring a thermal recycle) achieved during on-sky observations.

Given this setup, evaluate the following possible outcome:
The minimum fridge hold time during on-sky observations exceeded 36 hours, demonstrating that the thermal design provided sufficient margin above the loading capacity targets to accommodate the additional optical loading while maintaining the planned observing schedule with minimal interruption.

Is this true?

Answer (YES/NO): YES